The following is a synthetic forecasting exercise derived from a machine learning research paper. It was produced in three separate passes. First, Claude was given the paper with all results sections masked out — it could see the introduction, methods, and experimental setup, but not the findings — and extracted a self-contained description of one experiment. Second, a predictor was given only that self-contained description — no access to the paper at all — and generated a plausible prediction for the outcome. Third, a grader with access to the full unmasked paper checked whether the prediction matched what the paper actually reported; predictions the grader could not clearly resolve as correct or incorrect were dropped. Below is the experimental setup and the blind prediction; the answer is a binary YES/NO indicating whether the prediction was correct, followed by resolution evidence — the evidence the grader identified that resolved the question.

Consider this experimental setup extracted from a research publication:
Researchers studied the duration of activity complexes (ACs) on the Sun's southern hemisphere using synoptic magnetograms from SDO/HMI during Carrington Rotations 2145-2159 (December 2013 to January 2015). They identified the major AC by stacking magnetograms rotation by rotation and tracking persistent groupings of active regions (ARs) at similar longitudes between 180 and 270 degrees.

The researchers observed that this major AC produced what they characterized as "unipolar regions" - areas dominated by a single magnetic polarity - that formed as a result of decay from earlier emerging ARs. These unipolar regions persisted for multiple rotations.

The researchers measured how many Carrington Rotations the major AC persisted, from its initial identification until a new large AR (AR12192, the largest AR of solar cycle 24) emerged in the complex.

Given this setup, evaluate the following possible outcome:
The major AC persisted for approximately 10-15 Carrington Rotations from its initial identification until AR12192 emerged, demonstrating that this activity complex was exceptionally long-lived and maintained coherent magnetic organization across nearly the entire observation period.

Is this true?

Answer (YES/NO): YES